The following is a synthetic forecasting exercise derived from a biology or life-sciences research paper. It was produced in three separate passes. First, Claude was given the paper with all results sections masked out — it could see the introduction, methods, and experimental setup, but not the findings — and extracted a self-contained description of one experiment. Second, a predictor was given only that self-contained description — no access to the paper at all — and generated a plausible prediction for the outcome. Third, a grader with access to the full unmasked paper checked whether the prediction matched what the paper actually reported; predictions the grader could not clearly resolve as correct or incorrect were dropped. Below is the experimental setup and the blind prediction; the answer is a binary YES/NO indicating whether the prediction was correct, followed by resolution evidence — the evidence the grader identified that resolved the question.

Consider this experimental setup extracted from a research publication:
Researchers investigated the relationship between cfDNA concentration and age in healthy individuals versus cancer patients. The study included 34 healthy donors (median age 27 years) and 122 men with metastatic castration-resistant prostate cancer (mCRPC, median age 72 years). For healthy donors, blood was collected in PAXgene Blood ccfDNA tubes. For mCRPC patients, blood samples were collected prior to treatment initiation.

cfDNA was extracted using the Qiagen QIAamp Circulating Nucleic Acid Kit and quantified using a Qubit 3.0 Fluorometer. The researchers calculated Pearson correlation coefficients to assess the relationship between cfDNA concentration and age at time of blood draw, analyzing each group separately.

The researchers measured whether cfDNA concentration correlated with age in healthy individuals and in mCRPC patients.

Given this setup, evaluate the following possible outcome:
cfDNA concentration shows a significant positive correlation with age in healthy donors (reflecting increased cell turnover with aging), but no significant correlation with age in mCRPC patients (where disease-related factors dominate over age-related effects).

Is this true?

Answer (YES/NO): NO